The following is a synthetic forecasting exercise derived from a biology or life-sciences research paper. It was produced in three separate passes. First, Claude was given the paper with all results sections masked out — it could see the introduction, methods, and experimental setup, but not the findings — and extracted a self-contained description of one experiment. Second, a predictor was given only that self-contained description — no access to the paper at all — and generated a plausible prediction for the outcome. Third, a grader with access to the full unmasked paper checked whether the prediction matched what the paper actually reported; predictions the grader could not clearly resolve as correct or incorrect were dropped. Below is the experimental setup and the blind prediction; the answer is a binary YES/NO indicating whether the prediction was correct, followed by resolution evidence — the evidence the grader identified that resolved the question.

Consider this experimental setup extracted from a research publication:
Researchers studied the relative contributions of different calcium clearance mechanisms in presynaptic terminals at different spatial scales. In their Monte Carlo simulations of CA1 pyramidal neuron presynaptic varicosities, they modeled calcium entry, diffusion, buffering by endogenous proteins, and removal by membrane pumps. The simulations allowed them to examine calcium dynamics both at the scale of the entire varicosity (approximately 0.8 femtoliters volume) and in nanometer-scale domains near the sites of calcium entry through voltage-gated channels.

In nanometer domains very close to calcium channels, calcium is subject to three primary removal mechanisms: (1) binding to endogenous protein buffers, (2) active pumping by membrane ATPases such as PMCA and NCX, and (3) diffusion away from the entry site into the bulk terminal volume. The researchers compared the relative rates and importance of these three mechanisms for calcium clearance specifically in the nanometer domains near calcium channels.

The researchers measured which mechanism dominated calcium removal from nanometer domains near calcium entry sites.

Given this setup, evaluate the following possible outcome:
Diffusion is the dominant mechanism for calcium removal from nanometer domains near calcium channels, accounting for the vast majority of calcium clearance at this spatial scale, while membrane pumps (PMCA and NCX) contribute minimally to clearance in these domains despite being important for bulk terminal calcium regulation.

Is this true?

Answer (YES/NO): YES